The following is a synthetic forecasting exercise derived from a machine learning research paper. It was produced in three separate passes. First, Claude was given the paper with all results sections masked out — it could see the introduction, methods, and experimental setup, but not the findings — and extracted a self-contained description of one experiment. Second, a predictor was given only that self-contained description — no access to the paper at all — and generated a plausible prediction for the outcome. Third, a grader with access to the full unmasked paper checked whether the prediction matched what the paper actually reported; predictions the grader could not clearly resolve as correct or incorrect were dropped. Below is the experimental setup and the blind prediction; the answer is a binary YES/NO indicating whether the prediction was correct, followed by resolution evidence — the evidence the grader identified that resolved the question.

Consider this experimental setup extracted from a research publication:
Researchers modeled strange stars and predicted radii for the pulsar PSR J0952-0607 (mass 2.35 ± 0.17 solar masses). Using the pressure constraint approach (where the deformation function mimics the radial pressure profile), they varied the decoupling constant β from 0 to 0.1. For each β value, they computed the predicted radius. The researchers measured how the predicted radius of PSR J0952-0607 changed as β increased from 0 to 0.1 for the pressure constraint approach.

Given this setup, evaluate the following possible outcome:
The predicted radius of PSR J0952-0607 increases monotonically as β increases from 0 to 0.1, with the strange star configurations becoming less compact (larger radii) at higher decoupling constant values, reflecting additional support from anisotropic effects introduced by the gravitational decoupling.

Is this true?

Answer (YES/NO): NO